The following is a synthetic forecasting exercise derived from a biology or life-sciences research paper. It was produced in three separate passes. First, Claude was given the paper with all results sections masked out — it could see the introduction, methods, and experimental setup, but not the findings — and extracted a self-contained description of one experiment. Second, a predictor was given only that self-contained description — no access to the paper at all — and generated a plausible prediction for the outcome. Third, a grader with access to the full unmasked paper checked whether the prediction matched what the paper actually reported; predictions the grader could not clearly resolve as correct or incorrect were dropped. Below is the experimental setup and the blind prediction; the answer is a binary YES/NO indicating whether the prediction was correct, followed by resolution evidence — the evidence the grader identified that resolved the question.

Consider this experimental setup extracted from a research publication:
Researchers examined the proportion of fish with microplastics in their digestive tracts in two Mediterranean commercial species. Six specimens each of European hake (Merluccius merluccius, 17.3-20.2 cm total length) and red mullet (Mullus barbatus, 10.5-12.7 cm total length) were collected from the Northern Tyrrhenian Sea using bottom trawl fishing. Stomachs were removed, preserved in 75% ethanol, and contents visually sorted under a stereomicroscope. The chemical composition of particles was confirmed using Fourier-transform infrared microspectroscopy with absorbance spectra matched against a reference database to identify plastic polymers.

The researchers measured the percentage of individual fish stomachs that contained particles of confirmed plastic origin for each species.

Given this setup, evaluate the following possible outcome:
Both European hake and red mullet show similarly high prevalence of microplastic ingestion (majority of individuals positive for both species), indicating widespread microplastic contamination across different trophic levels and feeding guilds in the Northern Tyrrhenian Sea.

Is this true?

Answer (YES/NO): YES